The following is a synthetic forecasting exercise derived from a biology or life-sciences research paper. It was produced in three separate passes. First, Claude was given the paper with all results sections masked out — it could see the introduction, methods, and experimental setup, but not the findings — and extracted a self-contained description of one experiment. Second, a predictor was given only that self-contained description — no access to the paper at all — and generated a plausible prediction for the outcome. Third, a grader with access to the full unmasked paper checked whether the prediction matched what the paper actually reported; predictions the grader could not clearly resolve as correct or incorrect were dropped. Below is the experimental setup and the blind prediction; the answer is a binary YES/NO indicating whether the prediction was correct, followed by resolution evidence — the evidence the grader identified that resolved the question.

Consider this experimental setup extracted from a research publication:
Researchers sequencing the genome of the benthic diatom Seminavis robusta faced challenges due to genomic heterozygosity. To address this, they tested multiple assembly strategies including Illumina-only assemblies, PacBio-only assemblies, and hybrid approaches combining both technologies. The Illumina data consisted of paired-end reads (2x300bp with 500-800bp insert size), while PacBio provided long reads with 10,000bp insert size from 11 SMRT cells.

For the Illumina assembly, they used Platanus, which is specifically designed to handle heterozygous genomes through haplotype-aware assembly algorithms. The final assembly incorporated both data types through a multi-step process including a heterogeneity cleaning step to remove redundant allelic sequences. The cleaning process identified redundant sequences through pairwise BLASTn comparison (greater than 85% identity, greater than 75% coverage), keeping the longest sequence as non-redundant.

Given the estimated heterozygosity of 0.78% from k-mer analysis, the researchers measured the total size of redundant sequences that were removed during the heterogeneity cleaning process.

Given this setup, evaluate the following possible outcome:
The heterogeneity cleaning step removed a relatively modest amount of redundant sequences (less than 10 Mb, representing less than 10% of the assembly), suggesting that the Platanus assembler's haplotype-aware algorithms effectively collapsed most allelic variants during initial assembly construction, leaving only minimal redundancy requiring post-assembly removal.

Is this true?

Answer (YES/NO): NO